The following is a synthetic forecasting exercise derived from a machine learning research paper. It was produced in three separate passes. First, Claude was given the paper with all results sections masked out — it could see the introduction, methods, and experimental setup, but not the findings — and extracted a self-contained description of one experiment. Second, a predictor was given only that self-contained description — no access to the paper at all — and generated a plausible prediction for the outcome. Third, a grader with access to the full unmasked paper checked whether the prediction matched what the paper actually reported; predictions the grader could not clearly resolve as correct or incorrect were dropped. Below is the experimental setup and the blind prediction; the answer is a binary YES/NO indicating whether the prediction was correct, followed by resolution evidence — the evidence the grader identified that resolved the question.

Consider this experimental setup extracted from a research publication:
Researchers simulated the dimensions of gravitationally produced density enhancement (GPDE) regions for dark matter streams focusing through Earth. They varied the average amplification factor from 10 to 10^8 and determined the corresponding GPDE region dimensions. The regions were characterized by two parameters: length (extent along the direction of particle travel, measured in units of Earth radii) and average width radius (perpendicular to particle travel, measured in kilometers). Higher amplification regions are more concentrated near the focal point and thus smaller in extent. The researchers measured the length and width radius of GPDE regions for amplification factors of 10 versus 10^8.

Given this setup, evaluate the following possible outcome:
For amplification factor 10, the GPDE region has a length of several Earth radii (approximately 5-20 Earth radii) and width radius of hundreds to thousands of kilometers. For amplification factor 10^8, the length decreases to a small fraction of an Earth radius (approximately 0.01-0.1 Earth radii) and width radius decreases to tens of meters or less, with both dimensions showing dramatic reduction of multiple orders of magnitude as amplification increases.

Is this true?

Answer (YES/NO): NO